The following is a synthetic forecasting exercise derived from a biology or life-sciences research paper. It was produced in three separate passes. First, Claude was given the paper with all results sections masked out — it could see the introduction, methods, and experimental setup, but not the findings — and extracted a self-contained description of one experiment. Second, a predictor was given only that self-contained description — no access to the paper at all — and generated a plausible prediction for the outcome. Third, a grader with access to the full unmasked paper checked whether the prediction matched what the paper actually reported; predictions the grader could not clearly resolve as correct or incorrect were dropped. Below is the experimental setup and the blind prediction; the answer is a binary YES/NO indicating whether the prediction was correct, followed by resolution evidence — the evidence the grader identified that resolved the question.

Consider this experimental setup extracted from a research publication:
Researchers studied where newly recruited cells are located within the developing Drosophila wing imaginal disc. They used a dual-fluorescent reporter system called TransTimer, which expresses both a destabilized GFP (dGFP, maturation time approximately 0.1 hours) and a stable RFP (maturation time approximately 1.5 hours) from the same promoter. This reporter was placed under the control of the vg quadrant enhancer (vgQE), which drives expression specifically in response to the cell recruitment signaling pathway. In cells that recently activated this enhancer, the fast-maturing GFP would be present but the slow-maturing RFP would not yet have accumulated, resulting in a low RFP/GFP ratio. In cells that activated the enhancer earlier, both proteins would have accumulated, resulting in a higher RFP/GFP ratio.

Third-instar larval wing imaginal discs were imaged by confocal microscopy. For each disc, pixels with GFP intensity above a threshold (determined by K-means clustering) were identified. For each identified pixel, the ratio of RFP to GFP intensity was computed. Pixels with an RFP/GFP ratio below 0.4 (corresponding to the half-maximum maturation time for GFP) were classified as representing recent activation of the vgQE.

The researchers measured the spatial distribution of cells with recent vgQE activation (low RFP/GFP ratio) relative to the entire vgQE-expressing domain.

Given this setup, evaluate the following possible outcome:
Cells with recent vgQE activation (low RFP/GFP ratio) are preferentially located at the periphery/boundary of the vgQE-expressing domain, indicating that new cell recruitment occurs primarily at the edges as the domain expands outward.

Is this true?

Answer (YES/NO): YES